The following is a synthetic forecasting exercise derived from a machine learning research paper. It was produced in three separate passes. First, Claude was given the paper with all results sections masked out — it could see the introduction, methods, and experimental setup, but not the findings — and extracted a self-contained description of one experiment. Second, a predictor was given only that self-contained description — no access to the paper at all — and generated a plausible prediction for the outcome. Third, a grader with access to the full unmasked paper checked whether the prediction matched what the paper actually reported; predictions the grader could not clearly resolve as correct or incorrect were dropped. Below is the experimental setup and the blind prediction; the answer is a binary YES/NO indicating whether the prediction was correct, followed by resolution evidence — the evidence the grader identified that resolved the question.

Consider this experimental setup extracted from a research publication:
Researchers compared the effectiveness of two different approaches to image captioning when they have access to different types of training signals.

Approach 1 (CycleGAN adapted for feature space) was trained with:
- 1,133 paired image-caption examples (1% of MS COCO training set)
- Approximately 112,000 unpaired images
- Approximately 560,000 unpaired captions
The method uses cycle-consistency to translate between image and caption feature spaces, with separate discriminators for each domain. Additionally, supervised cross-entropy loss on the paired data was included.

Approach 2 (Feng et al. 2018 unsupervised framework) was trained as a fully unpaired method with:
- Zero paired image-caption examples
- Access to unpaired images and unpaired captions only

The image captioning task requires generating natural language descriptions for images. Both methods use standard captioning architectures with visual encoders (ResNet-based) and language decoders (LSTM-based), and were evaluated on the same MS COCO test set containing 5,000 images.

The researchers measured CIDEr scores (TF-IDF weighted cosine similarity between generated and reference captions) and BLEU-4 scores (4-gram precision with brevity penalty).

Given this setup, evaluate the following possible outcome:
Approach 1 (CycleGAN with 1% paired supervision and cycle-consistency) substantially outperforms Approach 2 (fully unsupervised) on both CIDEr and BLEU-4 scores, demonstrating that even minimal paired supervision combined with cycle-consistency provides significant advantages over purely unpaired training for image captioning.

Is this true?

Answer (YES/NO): NO